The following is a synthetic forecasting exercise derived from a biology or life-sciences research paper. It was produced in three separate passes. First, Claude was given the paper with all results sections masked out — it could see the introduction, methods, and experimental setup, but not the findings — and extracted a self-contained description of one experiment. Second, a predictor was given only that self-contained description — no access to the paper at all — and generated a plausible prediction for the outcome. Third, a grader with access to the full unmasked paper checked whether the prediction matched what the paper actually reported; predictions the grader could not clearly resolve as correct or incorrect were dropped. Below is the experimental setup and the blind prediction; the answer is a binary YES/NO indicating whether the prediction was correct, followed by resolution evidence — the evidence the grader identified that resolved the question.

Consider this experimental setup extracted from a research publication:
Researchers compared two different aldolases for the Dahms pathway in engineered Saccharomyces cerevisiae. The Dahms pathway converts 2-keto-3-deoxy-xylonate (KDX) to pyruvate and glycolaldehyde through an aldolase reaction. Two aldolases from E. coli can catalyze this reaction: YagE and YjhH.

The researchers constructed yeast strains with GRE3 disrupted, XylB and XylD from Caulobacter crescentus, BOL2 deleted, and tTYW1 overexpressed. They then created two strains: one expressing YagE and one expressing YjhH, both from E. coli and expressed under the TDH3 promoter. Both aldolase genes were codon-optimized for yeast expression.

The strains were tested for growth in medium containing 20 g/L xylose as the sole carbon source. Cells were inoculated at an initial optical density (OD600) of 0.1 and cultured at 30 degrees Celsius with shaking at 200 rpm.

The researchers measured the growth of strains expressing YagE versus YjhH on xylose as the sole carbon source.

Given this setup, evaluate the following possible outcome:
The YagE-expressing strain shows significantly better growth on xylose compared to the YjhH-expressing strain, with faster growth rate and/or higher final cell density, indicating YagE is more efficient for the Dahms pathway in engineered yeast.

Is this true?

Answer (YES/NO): NO